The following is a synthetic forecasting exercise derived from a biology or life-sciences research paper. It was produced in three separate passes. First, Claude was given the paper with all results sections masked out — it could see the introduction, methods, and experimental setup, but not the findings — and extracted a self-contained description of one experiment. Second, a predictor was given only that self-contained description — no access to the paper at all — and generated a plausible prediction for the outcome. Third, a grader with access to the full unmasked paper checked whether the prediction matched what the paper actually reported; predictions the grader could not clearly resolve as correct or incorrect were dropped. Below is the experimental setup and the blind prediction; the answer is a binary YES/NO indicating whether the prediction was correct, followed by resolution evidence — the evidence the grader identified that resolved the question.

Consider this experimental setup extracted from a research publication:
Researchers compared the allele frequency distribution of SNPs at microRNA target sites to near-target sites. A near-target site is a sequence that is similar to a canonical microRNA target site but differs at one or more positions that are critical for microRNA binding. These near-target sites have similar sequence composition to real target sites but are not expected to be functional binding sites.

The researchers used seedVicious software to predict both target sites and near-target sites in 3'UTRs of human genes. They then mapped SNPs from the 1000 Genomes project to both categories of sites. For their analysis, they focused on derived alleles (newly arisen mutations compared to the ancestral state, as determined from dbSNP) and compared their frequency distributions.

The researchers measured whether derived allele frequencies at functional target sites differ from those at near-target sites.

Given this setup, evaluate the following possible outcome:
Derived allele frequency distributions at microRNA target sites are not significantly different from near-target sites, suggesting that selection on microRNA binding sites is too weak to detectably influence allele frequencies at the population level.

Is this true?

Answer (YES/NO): NO